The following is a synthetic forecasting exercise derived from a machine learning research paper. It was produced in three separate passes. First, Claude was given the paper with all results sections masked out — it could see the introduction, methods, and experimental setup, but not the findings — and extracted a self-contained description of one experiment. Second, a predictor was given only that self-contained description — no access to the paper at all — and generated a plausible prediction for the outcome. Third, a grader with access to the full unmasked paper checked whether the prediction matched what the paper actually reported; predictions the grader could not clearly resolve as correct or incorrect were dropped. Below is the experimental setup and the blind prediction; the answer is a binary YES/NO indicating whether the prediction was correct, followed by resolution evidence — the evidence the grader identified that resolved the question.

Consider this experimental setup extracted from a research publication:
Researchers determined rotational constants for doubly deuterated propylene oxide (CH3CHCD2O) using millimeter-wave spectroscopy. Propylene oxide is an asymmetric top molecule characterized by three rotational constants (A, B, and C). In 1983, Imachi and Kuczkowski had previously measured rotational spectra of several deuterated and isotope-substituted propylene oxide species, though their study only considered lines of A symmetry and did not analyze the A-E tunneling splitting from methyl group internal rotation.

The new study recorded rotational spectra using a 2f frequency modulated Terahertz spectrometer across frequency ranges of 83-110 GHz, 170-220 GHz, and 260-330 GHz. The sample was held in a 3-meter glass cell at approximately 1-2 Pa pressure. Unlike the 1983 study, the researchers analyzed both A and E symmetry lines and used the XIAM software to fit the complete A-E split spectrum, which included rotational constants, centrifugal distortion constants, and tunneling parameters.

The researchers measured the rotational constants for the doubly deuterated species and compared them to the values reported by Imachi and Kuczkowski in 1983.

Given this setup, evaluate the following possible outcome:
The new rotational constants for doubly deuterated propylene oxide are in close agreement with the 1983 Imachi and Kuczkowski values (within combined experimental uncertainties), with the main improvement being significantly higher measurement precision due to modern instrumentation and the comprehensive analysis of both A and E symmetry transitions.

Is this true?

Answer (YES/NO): NO